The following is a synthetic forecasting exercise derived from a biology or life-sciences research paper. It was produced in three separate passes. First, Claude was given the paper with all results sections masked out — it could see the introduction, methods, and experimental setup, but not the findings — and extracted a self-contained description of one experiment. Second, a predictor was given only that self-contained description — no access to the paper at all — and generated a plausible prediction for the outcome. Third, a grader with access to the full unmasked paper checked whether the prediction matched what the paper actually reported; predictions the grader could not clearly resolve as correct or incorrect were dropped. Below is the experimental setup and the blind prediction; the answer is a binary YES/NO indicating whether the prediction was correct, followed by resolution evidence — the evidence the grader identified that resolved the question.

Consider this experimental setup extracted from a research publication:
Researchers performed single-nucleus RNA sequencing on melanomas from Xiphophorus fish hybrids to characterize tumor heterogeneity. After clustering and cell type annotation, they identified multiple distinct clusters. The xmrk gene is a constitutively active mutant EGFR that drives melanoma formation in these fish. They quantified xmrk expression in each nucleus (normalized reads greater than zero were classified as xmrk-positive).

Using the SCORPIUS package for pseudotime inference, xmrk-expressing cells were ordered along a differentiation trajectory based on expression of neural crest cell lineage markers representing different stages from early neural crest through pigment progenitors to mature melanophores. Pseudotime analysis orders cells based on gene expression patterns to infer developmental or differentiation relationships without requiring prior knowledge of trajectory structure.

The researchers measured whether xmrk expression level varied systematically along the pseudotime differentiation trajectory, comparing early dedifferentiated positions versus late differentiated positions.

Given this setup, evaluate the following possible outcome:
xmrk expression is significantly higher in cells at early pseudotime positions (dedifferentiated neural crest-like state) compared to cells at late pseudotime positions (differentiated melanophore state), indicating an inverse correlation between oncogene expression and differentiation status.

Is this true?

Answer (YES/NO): NO